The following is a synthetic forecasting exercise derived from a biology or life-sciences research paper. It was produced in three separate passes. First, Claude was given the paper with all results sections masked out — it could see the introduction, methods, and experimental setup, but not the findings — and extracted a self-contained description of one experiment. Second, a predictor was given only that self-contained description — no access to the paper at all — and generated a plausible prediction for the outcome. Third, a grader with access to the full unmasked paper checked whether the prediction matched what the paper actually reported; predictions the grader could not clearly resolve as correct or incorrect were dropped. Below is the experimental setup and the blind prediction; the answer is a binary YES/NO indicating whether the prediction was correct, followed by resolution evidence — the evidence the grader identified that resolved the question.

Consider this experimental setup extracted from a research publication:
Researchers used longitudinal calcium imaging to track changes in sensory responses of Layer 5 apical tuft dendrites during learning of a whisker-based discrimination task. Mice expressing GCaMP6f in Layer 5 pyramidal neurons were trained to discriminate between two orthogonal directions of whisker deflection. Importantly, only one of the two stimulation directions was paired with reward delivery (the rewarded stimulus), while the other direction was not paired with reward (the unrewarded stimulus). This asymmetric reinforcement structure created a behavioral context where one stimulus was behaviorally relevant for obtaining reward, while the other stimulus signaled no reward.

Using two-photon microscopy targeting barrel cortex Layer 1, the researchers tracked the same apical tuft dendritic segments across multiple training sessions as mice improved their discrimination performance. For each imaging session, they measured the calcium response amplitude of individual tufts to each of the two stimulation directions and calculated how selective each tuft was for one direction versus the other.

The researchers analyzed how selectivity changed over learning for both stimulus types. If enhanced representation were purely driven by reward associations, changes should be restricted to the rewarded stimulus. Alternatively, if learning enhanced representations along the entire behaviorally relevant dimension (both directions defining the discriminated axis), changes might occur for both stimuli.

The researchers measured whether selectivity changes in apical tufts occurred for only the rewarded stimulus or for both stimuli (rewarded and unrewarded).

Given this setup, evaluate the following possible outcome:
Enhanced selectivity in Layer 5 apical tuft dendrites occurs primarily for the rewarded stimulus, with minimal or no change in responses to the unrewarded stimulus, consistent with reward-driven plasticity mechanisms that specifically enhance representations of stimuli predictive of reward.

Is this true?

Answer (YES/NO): NO